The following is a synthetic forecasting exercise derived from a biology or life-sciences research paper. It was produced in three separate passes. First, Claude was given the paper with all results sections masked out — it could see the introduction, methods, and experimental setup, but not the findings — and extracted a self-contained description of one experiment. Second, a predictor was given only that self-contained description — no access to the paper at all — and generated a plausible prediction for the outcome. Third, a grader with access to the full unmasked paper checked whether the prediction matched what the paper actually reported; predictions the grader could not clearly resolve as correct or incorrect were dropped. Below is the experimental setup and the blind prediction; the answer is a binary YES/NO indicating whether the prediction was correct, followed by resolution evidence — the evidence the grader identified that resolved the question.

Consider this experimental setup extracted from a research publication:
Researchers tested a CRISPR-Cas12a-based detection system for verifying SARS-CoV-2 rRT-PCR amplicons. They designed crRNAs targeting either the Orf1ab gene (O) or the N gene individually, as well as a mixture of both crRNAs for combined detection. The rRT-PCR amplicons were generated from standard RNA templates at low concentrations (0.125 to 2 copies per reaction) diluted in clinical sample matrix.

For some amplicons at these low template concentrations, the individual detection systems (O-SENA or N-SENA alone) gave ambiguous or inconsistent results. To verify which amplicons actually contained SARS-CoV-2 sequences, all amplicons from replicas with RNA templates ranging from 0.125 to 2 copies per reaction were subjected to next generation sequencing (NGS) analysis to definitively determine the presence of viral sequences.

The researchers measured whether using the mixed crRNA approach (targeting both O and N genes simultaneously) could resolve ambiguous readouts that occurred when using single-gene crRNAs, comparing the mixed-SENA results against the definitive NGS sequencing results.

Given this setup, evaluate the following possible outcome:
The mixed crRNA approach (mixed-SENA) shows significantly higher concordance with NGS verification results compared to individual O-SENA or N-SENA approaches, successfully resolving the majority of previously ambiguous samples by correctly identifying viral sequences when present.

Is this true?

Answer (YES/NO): NO